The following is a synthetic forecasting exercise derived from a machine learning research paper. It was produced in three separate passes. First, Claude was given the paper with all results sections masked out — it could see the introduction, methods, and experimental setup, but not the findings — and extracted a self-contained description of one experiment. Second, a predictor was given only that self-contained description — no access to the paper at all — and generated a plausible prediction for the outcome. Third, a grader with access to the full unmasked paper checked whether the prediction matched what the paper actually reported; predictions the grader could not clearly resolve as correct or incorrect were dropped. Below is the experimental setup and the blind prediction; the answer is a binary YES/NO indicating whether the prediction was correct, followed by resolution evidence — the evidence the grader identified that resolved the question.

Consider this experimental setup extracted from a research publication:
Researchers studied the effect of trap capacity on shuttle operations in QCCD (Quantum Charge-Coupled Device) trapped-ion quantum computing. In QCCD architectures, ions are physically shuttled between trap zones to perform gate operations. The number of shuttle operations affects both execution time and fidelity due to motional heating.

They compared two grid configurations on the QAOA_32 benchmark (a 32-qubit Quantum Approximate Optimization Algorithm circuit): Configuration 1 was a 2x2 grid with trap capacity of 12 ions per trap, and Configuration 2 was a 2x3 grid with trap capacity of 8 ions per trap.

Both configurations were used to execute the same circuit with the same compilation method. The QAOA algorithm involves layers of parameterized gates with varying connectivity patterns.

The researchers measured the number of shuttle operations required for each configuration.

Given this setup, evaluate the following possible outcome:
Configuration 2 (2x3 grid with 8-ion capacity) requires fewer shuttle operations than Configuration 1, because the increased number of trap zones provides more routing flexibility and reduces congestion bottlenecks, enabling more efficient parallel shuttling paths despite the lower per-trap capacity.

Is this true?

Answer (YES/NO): NO